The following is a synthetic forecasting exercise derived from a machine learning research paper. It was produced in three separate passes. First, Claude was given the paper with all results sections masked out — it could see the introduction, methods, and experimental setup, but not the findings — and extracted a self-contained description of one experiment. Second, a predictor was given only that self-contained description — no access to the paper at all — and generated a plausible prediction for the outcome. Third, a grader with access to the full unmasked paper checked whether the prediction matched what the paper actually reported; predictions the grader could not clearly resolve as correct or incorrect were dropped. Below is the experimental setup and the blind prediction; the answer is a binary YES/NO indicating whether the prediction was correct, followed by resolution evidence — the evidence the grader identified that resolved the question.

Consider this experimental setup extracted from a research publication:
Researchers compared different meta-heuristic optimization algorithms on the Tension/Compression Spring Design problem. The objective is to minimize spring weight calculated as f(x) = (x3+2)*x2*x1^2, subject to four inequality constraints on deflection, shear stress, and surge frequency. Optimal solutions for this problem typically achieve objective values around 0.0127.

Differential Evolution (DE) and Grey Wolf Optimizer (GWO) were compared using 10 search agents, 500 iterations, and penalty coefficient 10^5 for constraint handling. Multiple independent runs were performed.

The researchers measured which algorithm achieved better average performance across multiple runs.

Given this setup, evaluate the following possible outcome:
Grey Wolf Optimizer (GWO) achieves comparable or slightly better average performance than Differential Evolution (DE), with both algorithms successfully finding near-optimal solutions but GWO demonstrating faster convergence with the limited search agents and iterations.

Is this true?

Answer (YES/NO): YES